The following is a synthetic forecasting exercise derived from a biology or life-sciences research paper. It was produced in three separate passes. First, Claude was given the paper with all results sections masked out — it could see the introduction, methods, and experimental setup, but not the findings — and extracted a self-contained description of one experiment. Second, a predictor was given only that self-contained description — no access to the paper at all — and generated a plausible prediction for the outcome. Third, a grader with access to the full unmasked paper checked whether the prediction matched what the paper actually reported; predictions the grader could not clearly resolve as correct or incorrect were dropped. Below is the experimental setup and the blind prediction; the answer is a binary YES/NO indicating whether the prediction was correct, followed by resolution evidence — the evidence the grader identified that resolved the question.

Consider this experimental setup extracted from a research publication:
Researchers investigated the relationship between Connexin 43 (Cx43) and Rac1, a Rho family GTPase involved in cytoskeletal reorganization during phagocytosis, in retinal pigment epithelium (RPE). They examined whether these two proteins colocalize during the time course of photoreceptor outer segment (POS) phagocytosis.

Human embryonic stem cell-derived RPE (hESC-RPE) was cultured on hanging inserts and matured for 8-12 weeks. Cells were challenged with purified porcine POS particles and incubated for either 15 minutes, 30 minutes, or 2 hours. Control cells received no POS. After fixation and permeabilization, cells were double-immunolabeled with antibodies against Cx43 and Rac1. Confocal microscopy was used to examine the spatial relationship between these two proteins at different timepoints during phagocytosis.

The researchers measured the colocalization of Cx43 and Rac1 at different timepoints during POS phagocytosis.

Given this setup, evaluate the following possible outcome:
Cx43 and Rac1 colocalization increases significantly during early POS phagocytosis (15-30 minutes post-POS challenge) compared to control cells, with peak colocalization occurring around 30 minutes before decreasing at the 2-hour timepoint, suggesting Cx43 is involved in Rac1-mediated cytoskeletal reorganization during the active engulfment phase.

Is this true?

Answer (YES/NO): NO